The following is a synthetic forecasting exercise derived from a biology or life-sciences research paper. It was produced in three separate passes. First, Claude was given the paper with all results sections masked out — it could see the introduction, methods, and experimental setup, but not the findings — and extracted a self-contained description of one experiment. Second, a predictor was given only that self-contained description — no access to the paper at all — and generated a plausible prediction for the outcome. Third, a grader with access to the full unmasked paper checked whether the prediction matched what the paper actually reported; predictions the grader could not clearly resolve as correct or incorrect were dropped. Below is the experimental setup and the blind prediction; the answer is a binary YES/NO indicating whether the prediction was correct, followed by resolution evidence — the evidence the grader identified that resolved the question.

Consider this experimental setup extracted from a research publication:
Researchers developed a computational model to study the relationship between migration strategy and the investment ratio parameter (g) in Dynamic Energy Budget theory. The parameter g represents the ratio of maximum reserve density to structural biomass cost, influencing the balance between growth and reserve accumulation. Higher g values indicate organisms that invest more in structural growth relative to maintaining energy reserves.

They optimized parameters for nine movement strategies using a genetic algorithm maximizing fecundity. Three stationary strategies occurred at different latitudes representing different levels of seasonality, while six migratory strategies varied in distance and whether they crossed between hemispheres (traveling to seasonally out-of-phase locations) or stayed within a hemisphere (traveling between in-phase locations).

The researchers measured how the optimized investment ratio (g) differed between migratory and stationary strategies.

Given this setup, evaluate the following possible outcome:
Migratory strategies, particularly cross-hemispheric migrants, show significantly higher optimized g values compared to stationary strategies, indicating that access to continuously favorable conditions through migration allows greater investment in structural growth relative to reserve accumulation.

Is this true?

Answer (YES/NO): NO